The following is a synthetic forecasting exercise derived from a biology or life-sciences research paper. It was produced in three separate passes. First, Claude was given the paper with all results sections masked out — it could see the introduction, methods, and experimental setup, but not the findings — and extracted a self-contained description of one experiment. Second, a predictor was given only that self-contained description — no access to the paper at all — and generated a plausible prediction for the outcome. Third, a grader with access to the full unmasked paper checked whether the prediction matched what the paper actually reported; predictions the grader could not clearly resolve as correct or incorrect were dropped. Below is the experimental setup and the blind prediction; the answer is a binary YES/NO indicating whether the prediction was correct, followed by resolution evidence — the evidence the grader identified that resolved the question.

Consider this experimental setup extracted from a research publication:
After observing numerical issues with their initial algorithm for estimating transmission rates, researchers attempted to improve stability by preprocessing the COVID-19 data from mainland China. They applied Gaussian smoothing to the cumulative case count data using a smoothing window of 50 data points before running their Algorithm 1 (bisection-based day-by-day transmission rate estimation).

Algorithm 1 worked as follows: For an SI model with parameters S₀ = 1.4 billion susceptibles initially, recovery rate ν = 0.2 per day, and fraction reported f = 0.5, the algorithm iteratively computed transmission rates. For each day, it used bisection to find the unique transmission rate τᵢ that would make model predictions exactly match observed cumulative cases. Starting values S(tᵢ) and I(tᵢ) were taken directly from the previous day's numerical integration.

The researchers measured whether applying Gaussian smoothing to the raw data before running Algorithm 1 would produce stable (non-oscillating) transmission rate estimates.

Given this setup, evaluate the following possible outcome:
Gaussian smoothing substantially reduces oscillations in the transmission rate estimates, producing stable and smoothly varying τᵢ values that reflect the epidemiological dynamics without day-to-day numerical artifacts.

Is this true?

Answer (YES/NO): NO